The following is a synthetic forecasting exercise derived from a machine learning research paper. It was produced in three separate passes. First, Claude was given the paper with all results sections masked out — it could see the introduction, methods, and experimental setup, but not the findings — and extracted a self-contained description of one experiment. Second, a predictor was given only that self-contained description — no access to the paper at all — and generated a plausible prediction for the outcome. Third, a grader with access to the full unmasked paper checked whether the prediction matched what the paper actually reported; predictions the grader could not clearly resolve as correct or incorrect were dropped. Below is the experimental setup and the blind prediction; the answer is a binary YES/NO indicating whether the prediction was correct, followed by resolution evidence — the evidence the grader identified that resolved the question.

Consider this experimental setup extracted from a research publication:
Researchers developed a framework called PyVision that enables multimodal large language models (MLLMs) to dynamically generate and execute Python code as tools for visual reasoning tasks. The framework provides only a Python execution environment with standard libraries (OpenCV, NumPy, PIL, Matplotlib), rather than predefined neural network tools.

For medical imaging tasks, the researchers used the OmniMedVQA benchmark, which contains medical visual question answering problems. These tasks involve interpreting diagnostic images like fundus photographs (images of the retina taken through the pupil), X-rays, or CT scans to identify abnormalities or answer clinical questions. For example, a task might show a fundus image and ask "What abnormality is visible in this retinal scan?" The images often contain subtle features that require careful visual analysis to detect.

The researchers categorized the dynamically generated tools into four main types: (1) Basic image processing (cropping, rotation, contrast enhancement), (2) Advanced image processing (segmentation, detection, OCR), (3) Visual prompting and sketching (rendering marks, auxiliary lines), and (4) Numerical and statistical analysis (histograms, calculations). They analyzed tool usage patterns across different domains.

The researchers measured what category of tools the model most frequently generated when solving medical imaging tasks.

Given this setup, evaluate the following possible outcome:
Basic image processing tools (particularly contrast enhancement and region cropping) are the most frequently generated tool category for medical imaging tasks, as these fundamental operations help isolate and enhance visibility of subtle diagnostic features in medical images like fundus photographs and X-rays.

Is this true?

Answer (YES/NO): YES